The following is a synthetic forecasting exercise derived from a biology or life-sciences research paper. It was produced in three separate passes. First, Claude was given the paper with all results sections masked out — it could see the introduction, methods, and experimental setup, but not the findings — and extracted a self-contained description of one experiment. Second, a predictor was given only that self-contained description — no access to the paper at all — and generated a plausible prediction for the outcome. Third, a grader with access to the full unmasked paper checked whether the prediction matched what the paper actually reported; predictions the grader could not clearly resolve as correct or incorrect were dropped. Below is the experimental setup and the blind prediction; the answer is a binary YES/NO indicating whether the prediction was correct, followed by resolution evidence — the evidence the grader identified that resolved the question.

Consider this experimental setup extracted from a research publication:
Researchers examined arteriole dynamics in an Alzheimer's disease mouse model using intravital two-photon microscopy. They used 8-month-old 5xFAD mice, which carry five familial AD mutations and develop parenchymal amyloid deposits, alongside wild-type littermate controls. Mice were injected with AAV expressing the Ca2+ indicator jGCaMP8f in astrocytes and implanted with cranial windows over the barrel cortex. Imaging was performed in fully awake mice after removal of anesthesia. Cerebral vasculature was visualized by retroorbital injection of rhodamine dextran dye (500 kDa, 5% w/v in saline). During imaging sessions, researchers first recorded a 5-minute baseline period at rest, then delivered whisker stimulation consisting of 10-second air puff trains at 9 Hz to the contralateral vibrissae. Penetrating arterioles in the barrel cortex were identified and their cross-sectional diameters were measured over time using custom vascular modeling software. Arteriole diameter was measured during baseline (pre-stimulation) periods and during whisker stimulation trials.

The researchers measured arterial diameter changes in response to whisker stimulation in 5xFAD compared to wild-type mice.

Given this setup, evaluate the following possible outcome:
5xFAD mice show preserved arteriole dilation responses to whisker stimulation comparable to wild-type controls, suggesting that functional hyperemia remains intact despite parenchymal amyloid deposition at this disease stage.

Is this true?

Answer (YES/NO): NO